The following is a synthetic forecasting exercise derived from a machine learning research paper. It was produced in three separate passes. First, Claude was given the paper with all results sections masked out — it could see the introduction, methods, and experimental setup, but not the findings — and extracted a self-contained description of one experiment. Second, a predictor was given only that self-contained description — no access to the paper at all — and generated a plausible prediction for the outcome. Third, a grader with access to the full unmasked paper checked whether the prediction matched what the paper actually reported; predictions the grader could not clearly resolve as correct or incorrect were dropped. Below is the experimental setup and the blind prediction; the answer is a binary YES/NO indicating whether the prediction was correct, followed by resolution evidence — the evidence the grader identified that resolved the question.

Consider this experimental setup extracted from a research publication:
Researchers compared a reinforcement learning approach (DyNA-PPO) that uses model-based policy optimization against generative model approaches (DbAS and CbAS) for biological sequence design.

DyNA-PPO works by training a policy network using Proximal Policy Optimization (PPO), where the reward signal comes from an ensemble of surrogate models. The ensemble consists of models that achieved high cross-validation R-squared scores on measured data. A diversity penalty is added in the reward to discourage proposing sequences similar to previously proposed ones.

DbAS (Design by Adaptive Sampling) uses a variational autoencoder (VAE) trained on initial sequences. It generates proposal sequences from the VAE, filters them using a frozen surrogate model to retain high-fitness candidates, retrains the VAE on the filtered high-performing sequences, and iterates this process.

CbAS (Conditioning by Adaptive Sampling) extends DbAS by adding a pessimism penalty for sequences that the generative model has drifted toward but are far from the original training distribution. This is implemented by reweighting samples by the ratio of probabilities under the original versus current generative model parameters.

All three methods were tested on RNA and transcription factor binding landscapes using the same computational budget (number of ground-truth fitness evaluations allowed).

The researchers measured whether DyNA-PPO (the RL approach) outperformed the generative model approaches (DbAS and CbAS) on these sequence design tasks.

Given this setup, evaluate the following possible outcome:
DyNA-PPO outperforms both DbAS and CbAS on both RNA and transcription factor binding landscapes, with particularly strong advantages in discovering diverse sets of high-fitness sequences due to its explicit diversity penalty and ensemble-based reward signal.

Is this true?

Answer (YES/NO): NO